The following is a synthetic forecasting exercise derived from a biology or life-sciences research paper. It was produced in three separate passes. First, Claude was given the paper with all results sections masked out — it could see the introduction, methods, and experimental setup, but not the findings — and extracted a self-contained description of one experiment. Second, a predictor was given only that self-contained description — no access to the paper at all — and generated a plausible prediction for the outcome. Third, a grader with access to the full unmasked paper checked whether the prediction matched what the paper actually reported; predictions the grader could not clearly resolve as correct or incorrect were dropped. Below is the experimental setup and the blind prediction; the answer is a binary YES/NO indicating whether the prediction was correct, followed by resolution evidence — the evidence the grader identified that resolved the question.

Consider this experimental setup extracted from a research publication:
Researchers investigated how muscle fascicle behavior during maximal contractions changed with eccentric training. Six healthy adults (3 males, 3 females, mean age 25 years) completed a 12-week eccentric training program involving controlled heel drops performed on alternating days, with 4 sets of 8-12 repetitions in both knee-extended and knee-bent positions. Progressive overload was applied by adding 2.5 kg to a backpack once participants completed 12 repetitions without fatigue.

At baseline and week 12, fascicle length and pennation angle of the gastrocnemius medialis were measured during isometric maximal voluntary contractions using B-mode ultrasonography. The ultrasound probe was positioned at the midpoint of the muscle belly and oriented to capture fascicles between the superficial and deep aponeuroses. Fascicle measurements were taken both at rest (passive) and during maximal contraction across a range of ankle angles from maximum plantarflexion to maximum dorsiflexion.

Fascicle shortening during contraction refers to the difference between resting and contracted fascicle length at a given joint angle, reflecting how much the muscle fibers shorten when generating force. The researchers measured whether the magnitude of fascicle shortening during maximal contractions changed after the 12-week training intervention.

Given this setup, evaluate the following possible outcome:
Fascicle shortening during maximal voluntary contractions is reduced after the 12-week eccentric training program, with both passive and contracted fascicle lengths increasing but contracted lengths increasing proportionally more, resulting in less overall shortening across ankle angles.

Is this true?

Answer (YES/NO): NO